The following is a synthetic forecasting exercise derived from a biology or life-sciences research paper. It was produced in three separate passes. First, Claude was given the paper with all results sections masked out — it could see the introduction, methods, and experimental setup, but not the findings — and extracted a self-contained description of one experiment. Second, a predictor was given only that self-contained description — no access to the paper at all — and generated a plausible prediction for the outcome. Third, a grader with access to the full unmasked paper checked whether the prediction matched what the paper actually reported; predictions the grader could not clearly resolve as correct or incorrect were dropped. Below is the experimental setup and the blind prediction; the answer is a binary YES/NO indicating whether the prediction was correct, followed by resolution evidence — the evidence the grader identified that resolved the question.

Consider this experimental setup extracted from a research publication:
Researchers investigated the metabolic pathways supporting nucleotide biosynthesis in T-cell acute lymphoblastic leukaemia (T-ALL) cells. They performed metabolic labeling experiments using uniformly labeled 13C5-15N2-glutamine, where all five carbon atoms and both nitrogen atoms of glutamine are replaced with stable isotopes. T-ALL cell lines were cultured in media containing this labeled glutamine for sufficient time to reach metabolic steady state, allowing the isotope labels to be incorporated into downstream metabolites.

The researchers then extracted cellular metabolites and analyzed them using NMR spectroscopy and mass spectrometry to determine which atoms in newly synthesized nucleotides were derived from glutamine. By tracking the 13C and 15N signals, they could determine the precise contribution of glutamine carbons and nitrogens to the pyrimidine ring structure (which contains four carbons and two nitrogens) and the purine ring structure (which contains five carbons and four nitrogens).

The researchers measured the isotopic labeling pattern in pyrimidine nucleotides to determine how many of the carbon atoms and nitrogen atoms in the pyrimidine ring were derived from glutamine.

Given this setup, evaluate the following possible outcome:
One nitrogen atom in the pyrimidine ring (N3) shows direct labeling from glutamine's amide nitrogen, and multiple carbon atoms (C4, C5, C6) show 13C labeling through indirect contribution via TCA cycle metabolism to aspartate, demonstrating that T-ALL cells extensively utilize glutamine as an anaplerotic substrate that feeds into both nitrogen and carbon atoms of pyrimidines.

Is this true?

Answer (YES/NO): YES